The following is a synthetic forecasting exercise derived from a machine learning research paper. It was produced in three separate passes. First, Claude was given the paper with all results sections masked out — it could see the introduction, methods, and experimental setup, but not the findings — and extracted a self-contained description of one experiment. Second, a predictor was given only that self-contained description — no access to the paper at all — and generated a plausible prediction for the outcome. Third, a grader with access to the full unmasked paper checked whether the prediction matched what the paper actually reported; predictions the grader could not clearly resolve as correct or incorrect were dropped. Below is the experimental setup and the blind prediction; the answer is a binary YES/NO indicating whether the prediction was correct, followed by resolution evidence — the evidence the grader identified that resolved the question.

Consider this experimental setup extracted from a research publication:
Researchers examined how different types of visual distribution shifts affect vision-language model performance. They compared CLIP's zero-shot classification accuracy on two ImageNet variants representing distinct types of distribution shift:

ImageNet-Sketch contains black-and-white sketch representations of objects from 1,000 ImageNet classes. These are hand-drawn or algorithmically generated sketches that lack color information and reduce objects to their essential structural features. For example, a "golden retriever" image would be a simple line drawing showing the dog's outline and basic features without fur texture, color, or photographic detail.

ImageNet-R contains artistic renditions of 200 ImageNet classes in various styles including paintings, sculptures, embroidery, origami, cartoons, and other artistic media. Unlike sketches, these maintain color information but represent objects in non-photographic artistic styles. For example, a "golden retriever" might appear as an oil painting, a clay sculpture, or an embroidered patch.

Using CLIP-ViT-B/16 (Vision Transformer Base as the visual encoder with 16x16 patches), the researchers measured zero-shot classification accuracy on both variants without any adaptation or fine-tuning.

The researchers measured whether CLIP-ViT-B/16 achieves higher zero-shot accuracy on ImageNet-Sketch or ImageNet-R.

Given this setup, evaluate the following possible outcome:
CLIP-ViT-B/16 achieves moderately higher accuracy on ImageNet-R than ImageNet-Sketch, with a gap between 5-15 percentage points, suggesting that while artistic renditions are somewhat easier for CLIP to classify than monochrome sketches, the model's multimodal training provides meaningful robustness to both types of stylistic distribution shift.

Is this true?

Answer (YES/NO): NO